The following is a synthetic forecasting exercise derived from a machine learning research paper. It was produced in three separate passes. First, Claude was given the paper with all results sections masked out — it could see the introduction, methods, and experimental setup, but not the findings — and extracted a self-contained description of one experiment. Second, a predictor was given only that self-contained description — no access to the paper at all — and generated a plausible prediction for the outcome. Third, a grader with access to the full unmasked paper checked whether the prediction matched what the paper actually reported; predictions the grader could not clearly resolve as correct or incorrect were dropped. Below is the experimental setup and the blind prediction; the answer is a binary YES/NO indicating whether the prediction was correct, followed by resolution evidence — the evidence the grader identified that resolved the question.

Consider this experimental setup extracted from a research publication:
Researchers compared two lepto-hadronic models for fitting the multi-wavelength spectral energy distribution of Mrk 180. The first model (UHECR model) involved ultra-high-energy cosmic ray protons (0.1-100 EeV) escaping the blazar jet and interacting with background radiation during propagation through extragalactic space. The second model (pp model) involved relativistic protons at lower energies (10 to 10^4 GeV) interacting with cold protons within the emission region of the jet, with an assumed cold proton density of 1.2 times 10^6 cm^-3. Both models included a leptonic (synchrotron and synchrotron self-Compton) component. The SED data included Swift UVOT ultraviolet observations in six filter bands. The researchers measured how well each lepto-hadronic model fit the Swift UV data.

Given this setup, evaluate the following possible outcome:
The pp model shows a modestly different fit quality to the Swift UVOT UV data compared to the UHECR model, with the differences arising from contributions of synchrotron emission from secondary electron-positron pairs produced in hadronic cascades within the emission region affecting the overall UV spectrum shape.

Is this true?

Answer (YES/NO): NO